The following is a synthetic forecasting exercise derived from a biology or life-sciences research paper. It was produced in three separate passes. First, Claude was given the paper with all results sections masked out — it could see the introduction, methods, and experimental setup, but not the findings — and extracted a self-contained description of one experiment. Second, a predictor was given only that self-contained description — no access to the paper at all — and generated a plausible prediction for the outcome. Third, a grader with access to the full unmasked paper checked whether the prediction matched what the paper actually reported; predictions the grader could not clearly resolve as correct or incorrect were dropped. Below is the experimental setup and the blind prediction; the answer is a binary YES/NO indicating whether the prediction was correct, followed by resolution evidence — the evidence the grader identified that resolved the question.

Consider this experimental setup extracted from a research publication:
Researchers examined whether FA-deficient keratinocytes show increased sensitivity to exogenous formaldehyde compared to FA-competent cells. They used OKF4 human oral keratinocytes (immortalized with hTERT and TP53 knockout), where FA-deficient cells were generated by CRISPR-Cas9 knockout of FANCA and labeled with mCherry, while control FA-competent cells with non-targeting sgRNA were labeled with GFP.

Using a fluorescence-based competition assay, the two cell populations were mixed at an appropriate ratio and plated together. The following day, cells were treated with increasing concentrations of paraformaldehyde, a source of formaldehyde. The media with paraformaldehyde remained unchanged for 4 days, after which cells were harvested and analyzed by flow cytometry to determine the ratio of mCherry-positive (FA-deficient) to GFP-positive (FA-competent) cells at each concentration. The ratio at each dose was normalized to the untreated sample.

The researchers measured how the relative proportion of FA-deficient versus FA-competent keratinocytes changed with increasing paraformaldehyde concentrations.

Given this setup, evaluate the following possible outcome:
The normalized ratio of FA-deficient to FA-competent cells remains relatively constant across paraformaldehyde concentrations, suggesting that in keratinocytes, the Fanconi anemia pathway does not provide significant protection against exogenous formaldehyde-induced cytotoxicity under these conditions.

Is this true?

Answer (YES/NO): NO